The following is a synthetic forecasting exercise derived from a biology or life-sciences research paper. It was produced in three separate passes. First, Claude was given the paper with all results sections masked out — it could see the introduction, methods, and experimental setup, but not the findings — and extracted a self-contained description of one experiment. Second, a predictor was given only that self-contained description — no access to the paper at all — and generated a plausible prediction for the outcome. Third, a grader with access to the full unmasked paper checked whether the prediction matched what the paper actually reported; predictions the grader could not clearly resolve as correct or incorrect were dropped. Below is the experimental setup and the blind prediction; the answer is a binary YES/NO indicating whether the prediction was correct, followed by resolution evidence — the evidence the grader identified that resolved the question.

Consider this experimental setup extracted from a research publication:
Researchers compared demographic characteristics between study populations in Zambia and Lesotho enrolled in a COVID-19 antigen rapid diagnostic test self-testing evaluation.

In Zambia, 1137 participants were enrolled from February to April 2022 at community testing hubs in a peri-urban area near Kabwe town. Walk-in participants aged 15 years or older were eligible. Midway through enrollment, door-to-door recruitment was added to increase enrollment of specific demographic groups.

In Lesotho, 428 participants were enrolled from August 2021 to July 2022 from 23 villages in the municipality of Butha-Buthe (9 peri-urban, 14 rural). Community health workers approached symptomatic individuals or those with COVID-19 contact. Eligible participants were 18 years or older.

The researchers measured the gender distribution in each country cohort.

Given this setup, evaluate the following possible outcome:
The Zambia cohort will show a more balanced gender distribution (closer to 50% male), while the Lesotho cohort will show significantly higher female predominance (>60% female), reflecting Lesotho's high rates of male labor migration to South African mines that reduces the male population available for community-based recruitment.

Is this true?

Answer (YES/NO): NO